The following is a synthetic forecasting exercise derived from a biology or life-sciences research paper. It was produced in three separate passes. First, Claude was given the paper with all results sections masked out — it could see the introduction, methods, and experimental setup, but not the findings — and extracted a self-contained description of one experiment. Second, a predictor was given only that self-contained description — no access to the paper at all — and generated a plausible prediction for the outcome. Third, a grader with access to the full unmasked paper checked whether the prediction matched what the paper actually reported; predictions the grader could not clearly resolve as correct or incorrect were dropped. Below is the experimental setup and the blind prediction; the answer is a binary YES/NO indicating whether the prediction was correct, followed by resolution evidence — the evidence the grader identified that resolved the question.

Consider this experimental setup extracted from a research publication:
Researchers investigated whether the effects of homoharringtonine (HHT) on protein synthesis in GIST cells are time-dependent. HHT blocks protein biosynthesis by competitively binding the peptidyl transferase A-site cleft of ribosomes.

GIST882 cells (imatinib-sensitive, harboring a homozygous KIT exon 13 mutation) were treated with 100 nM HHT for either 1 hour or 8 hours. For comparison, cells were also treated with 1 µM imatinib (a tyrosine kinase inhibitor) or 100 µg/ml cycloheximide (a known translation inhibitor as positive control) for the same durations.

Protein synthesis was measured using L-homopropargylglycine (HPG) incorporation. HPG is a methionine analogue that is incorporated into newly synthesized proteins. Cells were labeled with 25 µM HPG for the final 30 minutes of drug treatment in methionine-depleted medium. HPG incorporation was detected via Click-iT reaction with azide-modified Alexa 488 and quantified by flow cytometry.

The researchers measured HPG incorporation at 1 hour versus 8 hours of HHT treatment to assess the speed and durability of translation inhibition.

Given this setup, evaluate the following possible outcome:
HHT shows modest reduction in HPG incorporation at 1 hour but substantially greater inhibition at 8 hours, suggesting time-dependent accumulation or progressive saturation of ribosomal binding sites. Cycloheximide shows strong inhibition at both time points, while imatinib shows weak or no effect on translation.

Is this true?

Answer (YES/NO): NO